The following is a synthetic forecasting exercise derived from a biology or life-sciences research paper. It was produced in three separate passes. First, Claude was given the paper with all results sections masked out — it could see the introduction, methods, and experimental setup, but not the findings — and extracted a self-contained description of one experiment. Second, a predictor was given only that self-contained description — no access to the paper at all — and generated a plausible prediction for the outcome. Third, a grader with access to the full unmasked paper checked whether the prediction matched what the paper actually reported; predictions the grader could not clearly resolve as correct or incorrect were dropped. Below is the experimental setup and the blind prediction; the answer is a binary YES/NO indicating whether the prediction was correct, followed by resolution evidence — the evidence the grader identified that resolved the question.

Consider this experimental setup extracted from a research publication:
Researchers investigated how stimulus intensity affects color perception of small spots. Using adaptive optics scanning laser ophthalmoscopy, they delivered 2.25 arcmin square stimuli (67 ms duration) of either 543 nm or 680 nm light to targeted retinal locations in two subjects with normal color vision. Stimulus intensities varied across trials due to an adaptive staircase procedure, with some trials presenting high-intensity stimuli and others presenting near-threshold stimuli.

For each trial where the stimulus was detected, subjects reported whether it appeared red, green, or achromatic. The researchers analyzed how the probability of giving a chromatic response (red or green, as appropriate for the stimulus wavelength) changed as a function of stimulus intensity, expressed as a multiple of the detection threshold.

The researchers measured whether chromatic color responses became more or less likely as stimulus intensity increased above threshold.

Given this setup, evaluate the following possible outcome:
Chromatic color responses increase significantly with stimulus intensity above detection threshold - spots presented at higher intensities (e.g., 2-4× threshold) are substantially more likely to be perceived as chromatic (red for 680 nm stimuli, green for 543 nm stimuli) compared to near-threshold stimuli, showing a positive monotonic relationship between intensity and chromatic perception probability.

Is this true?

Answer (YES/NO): YES